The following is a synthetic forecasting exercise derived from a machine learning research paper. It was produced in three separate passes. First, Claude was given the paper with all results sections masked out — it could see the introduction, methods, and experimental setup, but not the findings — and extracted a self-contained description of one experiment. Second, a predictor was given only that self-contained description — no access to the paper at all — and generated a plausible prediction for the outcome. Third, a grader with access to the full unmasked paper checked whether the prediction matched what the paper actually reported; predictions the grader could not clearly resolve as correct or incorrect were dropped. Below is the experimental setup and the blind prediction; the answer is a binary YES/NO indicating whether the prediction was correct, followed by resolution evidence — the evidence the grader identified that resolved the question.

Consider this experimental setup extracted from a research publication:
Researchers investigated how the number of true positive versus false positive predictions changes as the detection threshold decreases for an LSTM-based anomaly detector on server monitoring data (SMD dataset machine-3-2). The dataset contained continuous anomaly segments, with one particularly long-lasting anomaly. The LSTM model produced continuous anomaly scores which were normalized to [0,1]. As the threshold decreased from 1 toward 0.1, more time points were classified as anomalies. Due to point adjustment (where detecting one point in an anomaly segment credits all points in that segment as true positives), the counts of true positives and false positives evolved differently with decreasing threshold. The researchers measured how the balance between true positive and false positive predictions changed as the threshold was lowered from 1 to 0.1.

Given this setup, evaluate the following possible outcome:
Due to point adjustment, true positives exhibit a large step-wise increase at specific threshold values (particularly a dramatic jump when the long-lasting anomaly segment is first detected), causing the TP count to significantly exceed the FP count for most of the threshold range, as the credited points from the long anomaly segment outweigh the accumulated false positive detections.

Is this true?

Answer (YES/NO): YES